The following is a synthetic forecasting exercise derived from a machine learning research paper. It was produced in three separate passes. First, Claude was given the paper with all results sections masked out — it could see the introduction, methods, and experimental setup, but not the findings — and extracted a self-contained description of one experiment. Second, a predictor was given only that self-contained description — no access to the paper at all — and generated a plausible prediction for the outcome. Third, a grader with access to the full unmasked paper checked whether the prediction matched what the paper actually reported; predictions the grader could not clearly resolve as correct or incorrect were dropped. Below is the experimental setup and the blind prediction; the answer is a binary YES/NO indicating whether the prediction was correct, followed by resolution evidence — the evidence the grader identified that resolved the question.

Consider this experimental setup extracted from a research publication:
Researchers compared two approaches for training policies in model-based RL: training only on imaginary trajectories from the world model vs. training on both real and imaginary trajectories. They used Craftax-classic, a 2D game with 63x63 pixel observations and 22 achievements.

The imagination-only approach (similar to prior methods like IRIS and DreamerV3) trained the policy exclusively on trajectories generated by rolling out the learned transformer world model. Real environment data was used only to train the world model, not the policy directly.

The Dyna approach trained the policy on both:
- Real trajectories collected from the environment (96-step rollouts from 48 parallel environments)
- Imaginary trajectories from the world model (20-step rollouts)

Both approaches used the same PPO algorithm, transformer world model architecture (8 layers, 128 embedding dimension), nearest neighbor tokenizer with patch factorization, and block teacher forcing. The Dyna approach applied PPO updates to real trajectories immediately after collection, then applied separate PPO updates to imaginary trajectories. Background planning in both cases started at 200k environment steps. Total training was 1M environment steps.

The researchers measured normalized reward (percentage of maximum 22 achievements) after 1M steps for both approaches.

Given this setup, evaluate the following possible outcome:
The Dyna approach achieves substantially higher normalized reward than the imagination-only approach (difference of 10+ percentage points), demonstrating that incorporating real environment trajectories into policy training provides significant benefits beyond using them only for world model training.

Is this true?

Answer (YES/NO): YES